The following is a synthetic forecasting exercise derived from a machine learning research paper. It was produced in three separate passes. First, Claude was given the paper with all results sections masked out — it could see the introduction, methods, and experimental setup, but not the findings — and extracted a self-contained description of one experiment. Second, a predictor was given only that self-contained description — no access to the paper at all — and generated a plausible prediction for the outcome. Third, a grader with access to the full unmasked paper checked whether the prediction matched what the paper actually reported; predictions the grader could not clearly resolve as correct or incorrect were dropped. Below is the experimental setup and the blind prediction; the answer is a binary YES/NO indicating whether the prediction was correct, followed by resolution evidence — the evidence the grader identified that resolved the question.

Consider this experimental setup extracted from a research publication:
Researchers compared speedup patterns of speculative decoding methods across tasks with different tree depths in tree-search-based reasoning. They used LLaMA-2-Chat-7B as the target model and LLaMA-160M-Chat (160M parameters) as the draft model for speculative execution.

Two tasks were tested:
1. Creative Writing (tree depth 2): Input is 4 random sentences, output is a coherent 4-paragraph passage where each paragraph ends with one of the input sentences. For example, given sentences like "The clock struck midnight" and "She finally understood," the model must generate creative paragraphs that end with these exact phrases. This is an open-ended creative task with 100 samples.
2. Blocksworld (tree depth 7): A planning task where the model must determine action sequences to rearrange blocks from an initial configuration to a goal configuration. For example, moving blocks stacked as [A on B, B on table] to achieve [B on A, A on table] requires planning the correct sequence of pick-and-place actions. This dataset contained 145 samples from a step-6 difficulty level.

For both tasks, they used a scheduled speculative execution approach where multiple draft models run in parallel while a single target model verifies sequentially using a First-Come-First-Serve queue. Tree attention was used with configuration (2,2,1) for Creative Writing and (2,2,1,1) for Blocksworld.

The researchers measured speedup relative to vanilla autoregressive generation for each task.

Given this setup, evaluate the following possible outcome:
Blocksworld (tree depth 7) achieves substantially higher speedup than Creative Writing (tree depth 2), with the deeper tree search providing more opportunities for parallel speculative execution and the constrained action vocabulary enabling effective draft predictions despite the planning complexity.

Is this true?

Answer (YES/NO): NO